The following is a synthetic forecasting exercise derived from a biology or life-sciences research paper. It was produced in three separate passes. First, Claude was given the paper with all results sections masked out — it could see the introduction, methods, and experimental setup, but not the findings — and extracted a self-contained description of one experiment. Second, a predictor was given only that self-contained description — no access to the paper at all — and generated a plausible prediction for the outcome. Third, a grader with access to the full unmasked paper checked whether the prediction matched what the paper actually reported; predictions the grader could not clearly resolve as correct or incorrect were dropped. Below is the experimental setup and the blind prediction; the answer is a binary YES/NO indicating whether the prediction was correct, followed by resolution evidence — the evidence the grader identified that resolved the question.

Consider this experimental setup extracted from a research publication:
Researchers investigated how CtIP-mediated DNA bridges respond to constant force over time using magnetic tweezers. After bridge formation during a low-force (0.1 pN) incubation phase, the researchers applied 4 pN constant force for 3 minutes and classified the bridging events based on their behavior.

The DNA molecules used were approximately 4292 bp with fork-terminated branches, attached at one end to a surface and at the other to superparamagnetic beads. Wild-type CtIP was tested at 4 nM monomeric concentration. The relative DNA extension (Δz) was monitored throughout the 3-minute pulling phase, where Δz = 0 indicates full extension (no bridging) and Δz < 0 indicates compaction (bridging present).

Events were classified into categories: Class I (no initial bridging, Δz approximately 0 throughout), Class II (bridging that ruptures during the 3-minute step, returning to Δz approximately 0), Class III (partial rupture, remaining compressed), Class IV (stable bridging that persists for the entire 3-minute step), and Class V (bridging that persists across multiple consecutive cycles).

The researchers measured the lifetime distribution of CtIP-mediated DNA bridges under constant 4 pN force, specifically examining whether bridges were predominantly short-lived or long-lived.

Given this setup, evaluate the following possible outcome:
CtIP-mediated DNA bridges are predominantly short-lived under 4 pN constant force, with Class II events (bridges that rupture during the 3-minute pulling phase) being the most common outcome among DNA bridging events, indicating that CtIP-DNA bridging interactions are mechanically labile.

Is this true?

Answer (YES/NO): YES